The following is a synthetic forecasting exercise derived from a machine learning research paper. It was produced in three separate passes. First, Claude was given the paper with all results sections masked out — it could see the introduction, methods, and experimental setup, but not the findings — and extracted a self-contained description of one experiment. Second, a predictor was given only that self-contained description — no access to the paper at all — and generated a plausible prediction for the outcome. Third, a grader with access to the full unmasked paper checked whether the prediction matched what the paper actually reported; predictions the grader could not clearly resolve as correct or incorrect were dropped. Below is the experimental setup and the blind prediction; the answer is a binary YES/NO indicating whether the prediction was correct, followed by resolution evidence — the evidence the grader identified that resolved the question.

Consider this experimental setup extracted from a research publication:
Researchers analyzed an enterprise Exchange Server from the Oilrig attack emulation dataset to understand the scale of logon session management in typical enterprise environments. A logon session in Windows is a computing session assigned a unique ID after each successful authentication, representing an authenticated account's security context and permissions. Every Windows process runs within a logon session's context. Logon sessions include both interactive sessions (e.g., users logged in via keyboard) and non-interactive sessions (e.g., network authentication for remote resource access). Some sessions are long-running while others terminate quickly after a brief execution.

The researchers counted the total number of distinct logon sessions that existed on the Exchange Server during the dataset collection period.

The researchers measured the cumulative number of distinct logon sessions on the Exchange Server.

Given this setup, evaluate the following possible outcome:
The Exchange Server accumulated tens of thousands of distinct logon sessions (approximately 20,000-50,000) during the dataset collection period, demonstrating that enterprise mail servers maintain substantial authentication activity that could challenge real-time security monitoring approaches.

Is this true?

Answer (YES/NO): NO